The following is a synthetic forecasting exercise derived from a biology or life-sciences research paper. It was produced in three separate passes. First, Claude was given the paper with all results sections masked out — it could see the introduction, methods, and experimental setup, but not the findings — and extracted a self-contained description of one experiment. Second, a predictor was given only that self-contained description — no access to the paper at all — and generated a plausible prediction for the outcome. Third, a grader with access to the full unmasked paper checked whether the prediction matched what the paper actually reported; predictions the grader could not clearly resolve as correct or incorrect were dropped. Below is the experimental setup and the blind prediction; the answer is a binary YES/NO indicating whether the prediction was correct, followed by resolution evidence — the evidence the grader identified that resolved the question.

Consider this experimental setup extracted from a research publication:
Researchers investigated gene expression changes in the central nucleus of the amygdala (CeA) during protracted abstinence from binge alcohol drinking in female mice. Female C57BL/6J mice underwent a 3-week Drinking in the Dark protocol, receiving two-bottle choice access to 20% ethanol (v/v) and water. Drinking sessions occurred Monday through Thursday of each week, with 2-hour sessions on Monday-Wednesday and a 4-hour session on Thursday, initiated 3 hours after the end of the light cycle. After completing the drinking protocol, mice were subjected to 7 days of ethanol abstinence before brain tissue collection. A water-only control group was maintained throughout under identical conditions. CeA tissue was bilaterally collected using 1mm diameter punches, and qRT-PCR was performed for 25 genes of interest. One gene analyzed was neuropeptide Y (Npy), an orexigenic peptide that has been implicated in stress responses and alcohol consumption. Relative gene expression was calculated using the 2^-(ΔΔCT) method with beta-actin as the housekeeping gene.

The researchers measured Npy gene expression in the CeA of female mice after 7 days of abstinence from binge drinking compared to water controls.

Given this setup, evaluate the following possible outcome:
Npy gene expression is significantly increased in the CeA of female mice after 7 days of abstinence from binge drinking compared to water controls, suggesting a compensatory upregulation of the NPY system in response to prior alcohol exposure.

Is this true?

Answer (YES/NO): NO